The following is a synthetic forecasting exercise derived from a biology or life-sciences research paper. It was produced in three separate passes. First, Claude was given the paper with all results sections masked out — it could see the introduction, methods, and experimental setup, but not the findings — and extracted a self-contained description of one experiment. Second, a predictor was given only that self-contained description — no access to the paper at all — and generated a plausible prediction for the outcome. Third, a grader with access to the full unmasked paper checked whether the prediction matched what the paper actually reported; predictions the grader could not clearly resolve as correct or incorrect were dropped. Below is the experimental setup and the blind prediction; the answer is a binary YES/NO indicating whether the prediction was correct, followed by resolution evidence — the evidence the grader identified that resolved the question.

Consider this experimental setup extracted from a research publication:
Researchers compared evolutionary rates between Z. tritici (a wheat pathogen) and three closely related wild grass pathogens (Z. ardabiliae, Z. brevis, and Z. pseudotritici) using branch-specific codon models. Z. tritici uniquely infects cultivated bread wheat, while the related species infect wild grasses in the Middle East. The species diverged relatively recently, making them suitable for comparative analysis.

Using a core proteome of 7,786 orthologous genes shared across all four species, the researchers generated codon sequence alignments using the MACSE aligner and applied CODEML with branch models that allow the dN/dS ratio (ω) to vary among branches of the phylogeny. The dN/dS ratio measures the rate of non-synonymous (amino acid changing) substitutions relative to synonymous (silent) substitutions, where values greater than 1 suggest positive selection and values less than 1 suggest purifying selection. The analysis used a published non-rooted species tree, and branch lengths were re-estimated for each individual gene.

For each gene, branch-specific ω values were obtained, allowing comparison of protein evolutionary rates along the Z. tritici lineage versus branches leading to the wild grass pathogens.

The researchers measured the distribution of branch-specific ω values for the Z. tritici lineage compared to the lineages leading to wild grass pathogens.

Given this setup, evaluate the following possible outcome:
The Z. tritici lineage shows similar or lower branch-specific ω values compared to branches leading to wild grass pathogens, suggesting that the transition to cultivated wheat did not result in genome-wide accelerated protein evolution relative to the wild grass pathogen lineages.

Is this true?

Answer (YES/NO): YES